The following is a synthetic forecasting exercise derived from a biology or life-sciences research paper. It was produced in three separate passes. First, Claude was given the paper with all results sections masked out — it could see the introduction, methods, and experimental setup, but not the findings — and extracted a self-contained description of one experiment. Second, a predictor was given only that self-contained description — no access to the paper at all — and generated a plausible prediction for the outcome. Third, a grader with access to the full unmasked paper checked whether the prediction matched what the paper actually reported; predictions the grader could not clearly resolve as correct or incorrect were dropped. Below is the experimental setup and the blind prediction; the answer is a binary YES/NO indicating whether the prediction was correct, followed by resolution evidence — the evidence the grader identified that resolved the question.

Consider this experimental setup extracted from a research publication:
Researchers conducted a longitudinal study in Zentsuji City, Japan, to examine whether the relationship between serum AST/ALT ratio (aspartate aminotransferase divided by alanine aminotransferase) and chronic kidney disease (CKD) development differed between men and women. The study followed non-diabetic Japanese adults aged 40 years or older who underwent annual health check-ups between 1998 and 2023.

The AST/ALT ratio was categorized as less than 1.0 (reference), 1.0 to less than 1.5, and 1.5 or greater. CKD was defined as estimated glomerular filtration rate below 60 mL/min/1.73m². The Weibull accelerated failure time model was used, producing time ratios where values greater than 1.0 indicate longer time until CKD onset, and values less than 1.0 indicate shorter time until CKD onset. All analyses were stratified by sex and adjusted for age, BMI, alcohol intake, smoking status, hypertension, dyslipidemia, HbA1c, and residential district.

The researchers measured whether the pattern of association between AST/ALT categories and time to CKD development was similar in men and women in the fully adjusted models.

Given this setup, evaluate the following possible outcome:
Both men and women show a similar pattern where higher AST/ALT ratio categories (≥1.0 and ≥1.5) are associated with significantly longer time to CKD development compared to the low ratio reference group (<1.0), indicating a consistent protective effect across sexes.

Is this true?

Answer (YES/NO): NO